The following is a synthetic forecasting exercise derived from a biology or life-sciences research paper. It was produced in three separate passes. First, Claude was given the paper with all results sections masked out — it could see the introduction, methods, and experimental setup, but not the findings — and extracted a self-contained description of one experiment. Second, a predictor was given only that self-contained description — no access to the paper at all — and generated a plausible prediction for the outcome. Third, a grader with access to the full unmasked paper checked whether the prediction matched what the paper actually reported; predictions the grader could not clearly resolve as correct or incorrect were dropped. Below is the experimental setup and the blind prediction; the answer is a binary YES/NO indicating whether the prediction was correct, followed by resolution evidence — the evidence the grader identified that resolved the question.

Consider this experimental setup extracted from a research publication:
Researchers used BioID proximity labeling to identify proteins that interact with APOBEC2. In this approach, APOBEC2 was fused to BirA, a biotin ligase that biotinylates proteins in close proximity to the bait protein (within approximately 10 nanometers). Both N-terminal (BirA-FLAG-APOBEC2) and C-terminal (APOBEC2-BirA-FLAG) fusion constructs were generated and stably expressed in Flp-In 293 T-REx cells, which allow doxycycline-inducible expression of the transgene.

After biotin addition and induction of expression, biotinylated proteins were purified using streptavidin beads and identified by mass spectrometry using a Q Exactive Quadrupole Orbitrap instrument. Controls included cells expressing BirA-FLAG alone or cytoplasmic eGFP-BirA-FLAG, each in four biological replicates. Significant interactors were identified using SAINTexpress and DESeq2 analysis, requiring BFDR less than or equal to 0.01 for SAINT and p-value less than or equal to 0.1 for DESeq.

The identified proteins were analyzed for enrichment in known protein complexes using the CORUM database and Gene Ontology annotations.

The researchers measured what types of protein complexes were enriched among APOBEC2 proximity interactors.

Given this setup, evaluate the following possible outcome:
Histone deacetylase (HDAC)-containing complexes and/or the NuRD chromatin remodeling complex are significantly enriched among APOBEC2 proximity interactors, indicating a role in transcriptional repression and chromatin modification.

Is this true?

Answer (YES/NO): YES